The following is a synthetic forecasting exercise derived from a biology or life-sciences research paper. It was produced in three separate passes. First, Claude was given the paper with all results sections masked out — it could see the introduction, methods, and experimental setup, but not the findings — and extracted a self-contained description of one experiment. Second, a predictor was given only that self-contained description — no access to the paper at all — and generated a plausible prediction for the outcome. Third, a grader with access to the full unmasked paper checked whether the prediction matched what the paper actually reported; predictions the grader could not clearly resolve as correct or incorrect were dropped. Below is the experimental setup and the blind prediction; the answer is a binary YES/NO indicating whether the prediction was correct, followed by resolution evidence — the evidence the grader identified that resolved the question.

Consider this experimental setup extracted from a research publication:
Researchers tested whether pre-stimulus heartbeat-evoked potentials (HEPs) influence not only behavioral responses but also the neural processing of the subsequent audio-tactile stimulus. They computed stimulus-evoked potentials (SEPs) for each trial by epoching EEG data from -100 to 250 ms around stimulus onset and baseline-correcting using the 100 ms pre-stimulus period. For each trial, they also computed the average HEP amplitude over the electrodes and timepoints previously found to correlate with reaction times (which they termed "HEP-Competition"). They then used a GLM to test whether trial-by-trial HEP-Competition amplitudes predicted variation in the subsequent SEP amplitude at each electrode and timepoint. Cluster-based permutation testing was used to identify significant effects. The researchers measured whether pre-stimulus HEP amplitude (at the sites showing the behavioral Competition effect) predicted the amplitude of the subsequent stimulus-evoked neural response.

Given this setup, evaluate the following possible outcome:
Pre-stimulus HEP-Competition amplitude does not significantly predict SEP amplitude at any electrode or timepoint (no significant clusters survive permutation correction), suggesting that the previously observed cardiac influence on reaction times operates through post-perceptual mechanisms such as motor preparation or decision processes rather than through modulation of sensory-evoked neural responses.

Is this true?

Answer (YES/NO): NO